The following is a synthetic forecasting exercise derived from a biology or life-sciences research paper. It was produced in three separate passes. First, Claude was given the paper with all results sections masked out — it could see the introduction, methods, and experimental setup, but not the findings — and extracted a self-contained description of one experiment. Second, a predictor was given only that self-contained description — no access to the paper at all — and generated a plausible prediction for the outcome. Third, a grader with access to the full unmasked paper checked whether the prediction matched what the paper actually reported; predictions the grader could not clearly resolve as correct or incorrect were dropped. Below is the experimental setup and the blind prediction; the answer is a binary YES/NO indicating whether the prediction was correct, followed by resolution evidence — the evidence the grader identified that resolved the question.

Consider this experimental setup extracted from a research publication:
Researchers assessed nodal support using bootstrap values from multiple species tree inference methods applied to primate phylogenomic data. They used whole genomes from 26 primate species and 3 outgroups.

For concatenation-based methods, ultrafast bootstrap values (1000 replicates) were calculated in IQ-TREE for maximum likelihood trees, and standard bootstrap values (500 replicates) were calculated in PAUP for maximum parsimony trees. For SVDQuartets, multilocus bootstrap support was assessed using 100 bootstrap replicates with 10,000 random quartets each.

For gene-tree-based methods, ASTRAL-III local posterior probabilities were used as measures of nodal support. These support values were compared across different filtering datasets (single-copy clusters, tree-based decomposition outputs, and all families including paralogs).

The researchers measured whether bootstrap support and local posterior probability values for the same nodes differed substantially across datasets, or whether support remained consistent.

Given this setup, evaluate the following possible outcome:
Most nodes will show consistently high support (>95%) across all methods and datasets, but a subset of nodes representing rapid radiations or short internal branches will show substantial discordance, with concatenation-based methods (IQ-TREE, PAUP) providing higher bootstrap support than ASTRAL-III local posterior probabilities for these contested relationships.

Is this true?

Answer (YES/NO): NO